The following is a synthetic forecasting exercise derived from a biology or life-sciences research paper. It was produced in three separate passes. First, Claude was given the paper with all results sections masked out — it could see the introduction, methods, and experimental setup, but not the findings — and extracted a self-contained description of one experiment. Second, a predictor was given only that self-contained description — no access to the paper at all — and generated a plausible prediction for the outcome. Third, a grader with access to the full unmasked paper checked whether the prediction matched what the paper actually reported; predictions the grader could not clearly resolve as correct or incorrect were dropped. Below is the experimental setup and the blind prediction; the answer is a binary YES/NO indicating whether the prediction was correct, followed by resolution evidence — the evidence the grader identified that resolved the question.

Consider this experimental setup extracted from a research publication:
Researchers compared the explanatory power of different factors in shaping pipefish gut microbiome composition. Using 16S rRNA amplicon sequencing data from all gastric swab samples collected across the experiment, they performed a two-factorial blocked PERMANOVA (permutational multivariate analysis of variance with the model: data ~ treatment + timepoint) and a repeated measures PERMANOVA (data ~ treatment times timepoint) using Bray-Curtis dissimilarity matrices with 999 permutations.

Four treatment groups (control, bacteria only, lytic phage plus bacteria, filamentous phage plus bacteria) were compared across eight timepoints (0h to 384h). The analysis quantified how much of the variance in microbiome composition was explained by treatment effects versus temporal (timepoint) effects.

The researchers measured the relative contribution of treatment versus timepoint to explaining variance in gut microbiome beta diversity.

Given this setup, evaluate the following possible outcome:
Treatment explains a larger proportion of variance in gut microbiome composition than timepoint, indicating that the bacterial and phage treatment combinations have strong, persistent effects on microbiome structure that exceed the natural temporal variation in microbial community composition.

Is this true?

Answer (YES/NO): NO